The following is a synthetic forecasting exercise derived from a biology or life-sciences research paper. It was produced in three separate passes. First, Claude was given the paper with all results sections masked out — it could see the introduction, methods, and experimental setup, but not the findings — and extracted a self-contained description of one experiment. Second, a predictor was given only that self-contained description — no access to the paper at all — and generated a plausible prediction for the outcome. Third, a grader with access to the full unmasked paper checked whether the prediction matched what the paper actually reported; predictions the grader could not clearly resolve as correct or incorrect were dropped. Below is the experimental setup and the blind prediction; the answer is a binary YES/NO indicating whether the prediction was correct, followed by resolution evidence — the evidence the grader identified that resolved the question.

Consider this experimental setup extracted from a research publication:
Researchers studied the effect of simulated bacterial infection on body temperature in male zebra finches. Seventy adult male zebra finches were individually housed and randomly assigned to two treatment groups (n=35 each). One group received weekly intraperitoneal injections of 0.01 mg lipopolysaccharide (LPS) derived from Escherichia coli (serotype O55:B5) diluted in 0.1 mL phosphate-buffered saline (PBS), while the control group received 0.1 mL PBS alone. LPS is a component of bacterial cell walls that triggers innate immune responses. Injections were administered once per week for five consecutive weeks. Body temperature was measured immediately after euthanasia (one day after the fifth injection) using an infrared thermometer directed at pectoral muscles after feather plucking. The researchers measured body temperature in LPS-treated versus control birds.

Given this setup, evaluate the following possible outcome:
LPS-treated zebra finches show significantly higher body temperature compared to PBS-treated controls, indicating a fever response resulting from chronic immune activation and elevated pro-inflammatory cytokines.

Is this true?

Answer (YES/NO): YES